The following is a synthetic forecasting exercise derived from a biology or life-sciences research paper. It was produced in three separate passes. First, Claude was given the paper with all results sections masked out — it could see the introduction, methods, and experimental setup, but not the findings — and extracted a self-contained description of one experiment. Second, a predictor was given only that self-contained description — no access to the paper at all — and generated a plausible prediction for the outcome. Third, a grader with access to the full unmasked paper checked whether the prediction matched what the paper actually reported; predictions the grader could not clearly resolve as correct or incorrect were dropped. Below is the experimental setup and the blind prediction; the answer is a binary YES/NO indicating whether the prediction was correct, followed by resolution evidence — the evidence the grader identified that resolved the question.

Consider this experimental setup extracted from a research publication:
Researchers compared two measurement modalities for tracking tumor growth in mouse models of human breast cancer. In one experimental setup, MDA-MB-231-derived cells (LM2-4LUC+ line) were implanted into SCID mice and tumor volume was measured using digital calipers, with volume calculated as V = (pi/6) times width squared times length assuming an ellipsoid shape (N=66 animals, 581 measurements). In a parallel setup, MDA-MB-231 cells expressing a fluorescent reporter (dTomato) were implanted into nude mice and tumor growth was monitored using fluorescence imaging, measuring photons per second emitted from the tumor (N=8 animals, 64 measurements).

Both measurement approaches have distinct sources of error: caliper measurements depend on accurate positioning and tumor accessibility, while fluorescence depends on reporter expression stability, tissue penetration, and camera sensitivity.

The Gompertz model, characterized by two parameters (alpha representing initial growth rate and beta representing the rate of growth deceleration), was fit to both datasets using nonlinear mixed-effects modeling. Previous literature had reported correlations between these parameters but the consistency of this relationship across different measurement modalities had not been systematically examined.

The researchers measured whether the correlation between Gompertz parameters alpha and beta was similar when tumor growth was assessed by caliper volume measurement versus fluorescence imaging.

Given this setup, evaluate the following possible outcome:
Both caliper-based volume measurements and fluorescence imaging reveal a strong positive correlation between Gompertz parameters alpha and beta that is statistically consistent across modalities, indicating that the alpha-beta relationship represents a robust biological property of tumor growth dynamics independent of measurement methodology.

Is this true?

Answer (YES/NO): YES